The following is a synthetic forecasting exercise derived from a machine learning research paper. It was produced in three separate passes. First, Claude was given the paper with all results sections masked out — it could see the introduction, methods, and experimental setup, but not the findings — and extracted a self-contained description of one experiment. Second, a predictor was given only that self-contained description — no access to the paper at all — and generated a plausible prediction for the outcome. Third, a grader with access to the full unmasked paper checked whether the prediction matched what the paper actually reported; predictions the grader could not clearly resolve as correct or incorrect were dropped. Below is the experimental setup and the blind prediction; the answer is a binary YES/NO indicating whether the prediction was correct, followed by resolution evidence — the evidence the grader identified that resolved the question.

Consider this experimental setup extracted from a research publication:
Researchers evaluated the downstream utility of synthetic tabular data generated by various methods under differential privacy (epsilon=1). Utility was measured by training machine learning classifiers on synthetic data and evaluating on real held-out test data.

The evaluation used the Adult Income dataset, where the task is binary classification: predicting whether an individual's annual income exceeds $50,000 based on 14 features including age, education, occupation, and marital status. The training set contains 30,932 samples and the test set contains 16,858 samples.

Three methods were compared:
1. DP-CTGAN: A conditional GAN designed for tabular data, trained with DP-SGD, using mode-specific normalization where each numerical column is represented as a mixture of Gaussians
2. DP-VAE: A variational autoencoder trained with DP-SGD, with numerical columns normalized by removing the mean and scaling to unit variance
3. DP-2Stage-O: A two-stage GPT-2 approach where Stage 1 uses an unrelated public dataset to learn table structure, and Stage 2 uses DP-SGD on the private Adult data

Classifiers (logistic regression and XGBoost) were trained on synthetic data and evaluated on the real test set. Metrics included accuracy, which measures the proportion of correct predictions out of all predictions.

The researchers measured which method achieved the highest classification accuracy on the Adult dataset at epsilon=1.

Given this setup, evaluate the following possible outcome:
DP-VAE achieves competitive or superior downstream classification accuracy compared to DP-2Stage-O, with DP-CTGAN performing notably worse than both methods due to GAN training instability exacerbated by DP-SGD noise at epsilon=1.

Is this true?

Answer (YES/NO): NO